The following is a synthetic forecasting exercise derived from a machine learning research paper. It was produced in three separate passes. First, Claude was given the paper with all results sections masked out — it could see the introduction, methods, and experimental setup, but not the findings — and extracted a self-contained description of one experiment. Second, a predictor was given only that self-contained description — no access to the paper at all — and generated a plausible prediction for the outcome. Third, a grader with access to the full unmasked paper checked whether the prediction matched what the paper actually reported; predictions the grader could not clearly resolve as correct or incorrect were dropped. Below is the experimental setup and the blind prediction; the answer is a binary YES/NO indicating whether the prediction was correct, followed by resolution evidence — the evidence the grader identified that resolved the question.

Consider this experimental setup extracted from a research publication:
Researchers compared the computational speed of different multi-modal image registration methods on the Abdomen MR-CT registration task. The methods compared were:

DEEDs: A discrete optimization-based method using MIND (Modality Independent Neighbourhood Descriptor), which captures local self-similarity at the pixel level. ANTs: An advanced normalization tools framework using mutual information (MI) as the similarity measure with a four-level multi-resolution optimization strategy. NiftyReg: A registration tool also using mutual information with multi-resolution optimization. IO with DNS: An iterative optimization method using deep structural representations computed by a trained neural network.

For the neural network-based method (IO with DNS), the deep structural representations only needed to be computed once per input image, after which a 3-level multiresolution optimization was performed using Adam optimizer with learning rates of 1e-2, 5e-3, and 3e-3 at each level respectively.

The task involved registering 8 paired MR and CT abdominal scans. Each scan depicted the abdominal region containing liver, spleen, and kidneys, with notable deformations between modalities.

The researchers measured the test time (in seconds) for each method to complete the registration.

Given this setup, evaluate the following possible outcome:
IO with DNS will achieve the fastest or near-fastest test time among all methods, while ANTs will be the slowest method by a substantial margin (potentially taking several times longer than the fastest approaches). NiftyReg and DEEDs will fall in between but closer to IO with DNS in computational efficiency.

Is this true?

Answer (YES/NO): NO